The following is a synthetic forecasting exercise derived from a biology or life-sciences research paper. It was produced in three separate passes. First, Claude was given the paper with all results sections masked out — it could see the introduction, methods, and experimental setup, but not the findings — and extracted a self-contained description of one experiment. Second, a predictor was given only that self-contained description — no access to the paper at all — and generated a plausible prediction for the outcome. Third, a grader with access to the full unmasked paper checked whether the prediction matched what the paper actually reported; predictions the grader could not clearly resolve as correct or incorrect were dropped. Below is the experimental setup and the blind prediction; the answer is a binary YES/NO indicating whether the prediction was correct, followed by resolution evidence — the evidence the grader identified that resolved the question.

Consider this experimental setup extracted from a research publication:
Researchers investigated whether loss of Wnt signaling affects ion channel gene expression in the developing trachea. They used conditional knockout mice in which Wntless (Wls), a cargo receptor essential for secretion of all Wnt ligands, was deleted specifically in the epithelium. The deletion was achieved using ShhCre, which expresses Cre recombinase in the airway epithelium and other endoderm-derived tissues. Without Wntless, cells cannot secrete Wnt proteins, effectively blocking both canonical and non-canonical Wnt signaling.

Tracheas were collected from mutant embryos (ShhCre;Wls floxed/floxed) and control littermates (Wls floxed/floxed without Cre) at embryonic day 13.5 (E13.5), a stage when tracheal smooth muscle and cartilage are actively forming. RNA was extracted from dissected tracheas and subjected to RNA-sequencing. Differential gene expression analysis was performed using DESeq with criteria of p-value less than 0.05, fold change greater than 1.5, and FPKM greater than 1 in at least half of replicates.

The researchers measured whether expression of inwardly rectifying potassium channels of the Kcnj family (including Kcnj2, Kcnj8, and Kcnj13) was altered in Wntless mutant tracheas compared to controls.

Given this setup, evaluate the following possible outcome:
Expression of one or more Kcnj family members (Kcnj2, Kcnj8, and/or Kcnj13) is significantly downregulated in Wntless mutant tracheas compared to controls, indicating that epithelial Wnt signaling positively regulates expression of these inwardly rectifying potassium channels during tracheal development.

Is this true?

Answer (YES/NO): NO